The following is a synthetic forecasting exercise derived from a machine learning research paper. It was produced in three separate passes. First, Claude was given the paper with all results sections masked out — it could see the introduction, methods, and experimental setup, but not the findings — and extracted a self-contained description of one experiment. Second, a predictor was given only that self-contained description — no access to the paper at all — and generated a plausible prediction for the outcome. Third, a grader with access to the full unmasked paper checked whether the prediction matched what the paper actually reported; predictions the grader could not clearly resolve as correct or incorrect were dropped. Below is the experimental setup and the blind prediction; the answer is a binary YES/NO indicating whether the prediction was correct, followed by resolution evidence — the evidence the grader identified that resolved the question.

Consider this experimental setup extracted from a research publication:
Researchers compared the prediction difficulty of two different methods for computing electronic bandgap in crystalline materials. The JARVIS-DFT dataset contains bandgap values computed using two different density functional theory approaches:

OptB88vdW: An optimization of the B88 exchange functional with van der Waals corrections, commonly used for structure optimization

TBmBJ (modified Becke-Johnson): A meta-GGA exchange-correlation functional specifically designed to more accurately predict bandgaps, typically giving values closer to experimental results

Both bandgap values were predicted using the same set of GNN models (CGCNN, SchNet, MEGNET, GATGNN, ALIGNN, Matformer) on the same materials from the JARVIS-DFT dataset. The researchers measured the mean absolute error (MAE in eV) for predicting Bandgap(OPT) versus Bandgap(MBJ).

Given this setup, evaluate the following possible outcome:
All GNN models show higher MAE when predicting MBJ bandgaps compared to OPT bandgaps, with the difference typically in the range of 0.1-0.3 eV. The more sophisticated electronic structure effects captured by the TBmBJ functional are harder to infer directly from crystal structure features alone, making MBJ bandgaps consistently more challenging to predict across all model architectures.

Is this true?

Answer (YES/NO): YES